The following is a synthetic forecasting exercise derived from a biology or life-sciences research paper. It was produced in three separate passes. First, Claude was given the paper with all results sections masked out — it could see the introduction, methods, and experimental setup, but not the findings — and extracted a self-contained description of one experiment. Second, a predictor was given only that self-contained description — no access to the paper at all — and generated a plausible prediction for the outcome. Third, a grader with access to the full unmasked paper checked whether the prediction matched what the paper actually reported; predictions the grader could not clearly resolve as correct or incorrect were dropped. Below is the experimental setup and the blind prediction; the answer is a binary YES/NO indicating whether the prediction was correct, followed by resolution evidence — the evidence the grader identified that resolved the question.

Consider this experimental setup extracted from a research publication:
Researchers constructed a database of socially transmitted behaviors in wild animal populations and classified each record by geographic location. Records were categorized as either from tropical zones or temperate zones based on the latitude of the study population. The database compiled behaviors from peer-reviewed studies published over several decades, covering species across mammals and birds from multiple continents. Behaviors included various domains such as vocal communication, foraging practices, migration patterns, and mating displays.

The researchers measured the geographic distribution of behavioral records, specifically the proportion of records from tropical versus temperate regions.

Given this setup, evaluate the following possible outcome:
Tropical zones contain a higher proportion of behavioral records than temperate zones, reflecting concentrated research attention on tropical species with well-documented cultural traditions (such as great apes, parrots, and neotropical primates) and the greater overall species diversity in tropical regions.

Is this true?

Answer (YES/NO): YES